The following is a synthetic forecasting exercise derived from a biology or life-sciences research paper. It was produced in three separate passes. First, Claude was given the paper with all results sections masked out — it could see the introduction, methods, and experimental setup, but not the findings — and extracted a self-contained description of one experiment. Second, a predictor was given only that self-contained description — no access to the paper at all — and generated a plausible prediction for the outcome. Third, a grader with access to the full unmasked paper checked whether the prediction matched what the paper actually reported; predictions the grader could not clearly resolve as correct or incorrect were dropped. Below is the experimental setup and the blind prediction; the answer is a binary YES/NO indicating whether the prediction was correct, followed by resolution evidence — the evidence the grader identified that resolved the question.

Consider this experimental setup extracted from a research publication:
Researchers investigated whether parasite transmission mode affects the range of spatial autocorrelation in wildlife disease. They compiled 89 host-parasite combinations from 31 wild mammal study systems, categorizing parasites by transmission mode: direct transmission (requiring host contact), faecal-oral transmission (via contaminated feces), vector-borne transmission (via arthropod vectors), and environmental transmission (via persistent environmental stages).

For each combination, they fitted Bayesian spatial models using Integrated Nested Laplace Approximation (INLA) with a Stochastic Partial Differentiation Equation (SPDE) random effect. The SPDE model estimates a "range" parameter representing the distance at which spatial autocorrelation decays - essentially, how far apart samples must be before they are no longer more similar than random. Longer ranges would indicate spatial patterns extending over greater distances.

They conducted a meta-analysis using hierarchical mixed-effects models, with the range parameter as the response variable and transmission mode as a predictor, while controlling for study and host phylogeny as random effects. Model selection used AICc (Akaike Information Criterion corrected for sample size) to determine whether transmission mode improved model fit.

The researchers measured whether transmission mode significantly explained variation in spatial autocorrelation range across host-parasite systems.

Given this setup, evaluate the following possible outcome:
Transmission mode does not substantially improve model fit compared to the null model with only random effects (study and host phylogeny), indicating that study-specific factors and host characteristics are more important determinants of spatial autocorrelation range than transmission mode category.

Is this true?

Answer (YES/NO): NO